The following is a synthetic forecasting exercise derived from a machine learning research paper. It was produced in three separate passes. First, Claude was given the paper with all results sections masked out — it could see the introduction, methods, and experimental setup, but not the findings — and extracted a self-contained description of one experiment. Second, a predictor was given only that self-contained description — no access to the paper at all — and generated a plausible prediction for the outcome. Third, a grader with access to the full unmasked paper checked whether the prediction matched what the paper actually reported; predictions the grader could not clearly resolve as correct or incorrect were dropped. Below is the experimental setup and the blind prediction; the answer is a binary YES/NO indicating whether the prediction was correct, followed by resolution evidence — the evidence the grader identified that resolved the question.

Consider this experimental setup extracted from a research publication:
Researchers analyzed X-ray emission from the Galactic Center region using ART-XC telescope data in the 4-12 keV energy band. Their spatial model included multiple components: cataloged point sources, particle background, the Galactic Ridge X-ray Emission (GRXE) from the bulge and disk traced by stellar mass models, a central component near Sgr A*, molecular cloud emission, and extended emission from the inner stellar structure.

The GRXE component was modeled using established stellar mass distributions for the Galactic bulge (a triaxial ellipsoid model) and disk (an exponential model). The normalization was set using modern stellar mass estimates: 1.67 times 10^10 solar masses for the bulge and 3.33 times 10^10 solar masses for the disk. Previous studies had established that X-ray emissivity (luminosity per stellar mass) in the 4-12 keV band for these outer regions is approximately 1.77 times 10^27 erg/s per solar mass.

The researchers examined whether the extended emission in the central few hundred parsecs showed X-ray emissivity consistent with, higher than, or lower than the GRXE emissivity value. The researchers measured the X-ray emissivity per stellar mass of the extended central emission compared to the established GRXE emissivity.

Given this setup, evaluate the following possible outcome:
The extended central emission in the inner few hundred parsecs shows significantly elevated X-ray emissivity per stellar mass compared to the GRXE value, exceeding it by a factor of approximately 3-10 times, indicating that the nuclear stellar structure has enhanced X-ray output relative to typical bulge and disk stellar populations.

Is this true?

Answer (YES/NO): YES